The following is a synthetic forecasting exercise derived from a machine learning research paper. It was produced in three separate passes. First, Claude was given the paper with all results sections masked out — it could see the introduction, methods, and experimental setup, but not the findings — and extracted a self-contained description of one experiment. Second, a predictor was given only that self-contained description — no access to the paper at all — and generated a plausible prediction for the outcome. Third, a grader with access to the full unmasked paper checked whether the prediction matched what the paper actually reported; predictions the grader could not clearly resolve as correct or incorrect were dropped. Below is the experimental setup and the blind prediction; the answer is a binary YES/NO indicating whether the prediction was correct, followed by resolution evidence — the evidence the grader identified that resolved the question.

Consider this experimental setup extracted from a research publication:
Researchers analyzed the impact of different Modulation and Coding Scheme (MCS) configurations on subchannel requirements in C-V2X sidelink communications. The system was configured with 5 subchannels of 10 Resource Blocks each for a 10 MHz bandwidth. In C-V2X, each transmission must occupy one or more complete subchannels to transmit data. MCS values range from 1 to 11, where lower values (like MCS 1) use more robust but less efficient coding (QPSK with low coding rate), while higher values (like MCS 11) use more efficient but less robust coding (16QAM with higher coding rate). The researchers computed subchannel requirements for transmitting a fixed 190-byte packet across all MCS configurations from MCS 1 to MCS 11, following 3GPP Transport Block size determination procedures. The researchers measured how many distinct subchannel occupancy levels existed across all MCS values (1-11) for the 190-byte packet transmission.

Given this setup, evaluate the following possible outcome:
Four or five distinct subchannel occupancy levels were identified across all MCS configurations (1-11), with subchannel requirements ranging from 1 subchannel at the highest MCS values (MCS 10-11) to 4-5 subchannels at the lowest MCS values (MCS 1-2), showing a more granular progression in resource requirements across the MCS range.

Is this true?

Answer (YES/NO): NO